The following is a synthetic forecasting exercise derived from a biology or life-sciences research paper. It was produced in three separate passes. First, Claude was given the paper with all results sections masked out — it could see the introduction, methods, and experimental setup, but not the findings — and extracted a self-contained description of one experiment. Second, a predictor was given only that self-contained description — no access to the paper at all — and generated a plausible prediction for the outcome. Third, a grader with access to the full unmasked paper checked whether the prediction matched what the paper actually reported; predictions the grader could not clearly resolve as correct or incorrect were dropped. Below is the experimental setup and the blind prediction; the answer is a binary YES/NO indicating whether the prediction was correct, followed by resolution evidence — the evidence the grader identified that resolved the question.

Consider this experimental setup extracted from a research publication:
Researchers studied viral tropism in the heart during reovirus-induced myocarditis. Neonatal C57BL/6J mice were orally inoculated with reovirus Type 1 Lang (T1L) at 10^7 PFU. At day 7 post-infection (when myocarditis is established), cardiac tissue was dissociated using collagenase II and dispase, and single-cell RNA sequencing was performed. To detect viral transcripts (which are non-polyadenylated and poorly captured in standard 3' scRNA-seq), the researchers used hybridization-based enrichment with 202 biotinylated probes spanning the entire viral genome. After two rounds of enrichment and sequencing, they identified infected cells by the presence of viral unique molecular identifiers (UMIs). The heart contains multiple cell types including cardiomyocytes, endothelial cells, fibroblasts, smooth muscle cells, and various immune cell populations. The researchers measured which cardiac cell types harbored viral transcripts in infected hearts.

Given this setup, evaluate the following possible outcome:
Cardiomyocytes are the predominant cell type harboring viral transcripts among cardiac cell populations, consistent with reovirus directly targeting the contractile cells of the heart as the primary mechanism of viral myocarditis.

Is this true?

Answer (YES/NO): NO